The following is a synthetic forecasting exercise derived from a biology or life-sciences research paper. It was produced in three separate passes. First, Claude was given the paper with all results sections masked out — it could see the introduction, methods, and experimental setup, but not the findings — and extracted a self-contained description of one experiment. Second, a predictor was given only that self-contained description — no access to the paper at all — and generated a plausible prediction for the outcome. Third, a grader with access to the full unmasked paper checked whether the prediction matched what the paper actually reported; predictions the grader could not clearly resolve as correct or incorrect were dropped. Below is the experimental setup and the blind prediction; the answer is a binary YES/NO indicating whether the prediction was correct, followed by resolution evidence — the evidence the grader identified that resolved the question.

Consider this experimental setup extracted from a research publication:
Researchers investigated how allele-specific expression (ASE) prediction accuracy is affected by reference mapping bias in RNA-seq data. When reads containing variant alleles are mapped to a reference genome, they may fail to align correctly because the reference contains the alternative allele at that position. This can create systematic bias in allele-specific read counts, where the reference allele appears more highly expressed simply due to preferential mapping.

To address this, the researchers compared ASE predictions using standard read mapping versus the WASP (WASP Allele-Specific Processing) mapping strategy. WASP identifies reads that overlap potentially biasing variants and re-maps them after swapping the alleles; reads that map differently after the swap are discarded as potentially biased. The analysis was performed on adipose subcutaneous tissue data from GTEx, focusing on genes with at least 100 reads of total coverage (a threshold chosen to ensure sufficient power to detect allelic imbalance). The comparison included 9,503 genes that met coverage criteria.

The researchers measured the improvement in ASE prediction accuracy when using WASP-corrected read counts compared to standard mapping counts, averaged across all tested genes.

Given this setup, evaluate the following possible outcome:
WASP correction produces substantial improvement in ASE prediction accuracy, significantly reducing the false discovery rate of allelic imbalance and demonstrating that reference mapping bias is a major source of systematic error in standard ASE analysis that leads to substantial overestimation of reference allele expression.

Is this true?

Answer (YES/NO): NO